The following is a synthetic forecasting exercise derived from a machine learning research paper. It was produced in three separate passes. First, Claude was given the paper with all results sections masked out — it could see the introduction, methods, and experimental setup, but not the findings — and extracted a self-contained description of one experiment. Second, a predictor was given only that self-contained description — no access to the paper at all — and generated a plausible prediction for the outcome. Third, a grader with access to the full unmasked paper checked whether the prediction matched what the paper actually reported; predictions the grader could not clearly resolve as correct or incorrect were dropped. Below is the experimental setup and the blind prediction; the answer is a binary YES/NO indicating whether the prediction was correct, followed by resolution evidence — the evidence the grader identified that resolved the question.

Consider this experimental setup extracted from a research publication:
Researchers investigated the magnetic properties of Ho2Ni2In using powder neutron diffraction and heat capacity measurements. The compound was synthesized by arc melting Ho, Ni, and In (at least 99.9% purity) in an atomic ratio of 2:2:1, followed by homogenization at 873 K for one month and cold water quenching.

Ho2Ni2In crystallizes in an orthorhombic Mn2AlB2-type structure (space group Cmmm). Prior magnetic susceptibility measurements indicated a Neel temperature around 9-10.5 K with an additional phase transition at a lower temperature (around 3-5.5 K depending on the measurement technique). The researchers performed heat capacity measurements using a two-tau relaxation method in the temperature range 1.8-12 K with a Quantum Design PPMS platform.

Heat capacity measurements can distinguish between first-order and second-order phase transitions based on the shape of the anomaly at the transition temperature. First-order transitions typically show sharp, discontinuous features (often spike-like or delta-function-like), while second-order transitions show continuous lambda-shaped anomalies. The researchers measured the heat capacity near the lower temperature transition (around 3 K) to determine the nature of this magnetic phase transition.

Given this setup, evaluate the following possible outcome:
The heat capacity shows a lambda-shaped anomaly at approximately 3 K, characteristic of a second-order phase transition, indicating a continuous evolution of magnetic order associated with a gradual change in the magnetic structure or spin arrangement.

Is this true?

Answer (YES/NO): NO